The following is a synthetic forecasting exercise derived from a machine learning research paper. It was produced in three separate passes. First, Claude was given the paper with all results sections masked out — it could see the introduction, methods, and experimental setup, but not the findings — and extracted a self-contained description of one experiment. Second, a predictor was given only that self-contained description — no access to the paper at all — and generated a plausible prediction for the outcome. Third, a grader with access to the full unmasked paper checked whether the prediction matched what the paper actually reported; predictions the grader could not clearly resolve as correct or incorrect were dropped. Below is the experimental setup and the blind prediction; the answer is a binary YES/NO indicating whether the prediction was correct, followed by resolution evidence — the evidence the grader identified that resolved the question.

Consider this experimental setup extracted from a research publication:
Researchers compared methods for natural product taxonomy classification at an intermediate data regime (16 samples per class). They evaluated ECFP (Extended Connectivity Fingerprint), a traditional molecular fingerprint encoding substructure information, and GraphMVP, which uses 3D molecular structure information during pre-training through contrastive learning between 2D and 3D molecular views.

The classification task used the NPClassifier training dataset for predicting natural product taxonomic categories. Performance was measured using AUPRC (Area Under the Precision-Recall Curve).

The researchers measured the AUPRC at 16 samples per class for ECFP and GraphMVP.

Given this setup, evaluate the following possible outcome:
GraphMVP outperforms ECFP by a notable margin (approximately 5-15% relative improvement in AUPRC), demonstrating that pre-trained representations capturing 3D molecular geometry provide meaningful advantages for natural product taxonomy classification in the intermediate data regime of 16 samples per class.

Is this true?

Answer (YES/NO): NO